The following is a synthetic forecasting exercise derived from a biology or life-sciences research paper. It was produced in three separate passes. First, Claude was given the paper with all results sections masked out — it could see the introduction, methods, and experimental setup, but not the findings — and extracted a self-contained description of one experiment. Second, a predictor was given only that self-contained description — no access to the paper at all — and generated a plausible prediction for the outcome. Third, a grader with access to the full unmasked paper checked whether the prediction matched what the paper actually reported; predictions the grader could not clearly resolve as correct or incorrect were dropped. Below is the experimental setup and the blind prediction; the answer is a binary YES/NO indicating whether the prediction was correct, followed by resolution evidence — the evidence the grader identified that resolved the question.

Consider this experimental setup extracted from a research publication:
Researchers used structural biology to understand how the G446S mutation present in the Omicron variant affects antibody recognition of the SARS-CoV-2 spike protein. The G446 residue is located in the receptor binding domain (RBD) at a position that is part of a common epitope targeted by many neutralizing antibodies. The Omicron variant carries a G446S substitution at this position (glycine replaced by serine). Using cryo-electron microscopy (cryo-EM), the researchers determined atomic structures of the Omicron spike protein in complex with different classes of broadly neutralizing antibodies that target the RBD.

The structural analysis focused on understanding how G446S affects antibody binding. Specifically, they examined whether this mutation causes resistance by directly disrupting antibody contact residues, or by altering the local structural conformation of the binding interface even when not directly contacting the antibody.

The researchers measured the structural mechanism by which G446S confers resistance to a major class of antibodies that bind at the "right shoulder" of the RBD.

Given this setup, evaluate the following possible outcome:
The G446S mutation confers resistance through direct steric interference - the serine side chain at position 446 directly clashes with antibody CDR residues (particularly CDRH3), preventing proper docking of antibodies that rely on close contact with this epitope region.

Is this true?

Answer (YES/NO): NO